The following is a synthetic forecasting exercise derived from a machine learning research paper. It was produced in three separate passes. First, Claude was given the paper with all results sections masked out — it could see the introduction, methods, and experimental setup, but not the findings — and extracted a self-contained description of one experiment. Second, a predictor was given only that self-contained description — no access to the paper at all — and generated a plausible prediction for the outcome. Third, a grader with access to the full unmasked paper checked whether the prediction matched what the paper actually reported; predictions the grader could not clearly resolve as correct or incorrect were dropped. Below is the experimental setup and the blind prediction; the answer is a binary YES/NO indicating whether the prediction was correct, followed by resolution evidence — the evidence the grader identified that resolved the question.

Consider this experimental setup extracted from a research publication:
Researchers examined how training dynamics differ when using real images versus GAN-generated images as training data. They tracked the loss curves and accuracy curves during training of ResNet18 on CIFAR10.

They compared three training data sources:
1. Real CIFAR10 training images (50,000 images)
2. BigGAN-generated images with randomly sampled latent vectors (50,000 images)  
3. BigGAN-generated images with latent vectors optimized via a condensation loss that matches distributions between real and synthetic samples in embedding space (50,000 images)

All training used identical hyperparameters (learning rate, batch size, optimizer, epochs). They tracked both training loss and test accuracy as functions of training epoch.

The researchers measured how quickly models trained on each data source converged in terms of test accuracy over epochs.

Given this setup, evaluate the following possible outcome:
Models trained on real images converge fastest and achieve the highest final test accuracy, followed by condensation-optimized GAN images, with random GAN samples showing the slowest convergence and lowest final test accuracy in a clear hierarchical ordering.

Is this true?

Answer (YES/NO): NO